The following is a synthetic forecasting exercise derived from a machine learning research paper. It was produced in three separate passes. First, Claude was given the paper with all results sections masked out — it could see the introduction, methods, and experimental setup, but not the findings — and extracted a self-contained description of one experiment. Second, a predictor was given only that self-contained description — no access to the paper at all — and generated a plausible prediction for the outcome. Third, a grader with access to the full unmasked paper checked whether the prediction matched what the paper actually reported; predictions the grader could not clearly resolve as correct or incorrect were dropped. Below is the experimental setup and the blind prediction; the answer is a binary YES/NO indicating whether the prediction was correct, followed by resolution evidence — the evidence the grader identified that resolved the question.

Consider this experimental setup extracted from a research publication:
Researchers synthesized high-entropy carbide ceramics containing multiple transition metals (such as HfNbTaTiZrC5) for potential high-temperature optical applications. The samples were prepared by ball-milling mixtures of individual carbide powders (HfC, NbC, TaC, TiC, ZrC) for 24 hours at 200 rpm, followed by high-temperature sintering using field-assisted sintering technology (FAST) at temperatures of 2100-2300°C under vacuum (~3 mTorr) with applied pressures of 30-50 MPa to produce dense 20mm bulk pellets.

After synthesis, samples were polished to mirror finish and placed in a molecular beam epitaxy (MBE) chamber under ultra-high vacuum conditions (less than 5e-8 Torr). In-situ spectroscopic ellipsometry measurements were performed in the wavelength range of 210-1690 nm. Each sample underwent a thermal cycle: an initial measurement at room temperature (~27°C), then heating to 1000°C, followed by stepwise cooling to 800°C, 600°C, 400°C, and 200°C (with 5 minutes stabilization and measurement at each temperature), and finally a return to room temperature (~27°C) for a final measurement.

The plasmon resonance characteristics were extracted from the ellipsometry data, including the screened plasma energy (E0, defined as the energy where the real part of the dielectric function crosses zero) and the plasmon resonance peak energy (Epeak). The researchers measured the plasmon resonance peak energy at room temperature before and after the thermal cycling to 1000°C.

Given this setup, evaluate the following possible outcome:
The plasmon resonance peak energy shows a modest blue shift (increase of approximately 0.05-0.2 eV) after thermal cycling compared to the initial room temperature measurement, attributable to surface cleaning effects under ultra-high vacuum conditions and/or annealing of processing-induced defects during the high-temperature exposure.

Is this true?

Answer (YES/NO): NO